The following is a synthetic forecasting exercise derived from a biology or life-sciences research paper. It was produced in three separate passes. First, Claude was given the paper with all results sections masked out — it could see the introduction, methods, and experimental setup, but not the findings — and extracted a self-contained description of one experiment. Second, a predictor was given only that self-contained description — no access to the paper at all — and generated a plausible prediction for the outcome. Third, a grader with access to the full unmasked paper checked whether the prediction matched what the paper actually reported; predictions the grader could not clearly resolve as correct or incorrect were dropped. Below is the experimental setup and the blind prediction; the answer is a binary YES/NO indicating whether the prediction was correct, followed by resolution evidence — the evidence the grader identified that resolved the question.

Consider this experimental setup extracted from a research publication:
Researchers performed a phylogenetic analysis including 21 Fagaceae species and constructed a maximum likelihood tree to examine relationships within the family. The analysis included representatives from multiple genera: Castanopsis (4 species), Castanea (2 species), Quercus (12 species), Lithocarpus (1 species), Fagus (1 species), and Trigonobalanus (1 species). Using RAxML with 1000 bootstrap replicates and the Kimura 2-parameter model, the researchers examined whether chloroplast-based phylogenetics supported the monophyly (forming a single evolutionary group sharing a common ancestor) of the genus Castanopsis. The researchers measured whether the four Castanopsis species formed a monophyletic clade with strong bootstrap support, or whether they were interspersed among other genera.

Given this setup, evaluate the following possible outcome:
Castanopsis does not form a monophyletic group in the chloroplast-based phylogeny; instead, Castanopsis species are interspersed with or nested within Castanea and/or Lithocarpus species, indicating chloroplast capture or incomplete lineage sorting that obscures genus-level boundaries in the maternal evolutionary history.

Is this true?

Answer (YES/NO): NO